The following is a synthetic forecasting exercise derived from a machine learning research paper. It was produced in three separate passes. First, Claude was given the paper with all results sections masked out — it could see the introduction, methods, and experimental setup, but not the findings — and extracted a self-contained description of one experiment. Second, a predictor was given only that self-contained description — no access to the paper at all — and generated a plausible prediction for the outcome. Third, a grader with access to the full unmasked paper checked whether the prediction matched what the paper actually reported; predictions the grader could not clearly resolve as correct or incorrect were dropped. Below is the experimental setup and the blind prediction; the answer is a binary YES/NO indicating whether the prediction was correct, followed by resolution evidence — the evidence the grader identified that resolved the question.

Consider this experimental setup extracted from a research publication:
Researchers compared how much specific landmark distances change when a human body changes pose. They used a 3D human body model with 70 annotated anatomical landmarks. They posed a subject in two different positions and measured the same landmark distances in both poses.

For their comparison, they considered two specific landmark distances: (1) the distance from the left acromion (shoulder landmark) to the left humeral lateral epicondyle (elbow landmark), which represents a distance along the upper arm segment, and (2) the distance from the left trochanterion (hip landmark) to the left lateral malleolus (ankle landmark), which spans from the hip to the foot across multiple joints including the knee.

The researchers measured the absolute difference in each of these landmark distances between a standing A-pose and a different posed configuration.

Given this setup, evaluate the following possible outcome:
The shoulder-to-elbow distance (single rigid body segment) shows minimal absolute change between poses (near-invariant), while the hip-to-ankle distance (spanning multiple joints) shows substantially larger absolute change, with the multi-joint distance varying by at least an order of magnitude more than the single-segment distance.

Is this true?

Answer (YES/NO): YES